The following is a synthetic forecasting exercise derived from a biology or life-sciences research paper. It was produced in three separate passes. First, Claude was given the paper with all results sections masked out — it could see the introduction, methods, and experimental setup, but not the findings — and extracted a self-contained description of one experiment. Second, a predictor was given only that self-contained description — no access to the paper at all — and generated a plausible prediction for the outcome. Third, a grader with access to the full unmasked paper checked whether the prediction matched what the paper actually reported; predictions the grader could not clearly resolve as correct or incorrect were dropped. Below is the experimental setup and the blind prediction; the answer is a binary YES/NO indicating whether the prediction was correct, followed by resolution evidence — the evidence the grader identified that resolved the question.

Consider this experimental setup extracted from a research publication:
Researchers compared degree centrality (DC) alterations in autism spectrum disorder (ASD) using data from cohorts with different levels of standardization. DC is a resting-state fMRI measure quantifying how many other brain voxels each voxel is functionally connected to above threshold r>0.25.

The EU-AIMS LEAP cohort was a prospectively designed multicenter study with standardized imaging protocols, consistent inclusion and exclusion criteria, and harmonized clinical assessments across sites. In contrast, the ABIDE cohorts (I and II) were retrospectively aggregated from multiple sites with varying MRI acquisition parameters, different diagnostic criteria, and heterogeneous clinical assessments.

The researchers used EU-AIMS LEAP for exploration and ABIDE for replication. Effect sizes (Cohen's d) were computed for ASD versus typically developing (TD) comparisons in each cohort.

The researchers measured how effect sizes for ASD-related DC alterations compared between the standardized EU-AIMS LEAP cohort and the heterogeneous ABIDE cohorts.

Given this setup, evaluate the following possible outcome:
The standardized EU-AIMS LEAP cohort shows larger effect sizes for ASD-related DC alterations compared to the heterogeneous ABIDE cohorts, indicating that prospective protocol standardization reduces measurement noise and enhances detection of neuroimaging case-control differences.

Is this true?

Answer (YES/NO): YES